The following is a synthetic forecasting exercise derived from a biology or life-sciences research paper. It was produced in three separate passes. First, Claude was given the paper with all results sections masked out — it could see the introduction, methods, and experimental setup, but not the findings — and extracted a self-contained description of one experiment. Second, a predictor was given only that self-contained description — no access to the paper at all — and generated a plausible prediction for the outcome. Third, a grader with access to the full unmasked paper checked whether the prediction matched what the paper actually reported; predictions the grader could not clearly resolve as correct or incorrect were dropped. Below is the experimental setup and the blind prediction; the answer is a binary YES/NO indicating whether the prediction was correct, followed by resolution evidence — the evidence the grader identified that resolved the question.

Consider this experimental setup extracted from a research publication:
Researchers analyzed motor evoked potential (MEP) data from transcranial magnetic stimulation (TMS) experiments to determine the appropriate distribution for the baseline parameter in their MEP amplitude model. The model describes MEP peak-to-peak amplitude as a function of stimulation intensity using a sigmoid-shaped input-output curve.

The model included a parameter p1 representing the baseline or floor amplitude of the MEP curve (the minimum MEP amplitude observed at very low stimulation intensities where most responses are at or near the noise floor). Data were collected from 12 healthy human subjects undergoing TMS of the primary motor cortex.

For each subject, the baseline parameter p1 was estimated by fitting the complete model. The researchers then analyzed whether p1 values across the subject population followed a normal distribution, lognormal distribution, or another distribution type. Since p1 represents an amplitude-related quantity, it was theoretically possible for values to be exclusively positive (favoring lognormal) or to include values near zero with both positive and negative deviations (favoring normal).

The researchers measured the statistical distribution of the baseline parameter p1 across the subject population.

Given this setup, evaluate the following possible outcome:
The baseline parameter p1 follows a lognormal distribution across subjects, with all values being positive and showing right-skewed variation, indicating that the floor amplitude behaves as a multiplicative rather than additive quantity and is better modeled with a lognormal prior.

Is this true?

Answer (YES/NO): NO